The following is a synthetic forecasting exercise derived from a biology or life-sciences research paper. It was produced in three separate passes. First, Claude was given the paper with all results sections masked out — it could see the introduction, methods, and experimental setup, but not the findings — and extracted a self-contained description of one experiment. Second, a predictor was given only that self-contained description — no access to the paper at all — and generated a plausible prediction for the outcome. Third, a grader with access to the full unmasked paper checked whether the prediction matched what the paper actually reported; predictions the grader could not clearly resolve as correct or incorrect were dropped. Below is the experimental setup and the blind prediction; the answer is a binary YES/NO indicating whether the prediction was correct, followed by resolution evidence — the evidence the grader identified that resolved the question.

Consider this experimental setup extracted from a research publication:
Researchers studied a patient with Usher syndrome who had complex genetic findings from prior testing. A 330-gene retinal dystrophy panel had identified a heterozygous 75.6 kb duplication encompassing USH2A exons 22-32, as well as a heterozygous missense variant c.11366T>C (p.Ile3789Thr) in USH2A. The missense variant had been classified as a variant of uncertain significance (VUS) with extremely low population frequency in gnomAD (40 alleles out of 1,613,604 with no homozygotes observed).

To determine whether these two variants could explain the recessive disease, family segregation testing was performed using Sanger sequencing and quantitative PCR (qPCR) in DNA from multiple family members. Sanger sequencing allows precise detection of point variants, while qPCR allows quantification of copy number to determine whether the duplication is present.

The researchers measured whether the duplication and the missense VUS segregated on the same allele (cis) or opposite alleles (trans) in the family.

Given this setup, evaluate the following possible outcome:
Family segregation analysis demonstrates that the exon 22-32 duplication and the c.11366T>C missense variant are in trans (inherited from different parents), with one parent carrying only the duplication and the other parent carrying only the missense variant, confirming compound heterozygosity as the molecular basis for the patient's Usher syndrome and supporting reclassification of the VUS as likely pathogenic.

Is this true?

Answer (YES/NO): NO